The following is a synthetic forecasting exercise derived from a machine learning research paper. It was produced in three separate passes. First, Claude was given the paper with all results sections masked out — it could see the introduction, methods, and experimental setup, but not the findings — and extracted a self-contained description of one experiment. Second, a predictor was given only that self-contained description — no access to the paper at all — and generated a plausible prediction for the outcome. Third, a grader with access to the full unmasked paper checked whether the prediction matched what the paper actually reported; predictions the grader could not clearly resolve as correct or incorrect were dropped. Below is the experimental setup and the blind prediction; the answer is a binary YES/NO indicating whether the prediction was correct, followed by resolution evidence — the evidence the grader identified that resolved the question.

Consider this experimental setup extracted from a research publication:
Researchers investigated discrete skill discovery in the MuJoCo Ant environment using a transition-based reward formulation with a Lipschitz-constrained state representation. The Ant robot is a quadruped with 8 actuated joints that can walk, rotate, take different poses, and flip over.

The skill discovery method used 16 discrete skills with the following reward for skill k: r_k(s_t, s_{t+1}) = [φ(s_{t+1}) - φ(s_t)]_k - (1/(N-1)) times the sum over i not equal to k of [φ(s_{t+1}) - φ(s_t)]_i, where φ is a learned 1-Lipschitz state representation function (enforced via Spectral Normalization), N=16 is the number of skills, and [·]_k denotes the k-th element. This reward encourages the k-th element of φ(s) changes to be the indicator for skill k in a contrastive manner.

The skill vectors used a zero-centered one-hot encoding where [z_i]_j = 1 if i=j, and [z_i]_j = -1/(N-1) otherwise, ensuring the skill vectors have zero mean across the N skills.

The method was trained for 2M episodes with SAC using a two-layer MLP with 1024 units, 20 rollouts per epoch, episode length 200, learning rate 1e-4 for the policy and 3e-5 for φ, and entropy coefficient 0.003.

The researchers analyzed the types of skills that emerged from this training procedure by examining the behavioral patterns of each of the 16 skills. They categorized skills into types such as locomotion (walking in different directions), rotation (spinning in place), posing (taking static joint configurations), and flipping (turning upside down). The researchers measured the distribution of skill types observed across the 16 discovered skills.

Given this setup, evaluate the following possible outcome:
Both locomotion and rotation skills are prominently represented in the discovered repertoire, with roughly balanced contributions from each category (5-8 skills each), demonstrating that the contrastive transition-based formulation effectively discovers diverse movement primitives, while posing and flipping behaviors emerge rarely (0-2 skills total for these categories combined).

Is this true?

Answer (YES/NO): NO